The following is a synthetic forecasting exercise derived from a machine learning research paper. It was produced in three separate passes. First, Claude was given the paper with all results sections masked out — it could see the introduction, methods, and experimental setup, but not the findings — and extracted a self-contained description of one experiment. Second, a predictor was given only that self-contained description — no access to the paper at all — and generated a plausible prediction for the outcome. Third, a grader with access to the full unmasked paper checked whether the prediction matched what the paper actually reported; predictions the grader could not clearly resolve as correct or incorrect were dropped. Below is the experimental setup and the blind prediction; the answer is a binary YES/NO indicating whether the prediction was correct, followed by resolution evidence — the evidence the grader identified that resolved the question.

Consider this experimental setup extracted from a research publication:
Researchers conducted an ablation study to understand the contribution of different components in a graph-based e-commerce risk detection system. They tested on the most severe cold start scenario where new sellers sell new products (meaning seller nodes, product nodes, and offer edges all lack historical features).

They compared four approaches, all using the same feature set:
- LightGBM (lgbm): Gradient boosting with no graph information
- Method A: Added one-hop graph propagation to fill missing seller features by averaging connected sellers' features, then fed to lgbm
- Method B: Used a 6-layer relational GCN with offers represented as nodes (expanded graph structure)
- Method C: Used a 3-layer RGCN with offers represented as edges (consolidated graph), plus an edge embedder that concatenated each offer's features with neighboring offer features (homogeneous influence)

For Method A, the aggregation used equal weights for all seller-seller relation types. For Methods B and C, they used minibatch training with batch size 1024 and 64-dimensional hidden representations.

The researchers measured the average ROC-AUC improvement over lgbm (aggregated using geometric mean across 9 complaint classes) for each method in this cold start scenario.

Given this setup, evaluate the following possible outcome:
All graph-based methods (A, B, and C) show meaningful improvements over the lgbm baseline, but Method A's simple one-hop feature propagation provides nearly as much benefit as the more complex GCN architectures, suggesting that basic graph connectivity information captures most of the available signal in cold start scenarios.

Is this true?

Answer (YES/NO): NO